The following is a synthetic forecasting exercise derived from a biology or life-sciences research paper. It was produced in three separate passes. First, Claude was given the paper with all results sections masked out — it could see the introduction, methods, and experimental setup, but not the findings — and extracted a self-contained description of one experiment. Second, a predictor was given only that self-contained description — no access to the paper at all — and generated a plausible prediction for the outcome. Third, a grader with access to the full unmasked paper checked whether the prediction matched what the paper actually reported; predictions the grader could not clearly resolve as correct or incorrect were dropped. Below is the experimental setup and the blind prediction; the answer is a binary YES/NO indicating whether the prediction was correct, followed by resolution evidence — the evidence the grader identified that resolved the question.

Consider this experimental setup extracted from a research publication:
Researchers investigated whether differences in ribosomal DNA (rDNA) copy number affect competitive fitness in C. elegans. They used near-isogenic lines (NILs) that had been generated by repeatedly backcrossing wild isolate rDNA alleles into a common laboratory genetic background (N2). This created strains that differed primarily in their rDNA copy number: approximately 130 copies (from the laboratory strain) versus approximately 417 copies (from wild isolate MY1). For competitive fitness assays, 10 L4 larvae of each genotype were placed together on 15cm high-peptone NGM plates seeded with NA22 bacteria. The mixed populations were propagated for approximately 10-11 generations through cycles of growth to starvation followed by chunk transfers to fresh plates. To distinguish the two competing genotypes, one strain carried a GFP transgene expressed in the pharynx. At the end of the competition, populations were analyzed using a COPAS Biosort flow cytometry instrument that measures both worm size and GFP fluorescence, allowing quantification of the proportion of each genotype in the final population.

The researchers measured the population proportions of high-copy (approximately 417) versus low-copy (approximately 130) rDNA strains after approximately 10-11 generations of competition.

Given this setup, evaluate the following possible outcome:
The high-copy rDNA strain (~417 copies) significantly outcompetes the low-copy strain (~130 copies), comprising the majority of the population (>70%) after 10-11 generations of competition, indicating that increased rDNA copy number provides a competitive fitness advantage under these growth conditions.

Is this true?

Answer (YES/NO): NO